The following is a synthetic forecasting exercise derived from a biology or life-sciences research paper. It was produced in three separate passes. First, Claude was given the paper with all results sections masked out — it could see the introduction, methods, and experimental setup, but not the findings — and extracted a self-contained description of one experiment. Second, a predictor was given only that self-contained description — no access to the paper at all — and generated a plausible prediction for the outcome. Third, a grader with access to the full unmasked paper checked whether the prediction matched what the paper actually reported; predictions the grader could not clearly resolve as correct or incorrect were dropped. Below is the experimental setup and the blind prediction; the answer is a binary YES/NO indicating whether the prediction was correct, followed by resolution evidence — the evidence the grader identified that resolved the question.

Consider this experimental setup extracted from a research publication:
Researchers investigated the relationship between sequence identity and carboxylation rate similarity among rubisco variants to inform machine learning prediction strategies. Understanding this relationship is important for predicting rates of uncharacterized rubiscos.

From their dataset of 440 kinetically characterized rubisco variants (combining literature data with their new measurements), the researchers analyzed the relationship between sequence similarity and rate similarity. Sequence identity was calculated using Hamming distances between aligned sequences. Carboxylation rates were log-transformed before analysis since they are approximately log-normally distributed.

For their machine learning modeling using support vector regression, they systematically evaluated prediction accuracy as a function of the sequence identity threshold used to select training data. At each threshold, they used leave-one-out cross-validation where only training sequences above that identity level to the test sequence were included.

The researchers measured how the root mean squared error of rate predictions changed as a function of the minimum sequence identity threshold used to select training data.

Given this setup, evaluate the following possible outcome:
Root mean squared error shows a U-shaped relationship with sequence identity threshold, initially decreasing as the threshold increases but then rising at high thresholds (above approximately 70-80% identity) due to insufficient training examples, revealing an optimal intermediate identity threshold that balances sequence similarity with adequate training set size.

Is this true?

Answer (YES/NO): NO